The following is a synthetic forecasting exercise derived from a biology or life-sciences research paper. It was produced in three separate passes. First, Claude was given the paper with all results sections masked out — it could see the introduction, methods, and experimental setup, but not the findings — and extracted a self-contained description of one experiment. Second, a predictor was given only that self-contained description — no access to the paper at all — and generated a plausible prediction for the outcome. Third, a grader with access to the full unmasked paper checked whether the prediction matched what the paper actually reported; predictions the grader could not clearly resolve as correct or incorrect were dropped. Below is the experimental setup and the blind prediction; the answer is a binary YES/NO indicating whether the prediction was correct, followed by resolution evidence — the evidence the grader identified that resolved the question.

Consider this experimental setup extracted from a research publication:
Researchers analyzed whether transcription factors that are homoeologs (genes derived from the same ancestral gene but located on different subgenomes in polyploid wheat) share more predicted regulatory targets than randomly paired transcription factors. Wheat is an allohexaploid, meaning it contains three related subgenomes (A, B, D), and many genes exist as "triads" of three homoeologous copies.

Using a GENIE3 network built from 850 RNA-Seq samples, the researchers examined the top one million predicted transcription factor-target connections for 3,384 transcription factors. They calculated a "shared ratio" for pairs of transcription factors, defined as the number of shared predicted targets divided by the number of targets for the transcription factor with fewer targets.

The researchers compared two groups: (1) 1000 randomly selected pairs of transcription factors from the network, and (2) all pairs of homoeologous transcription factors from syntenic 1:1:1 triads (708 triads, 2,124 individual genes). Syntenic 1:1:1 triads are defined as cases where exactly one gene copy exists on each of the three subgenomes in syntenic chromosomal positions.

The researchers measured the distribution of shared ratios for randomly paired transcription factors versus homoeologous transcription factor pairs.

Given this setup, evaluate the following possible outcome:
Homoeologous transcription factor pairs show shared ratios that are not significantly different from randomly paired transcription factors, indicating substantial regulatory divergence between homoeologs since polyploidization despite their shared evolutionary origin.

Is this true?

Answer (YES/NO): NO